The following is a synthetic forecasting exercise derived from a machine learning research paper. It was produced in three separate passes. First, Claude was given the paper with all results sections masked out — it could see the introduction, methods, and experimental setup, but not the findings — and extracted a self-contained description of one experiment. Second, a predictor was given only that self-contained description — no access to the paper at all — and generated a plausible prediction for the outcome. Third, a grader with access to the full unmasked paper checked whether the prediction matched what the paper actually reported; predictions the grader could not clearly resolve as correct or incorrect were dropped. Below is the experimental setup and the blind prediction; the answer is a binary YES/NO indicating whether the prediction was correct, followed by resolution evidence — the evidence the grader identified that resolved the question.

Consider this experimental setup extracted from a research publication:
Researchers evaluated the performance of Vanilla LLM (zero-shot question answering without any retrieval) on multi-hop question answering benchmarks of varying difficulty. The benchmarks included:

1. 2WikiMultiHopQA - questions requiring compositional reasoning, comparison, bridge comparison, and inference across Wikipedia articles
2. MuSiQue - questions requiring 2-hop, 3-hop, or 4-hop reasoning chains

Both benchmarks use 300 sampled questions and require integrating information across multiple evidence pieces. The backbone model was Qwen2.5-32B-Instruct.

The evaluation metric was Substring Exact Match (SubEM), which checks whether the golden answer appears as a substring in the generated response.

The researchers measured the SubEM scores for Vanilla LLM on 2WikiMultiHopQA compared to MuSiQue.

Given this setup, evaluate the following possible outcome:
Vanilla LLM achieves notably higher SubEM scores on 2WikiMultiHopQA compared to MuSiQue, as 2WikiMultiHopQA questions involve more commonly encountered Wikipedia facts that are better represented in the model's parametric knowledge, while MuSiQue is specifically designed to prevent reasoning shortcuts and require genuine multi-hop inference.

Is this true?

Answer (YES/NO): YES